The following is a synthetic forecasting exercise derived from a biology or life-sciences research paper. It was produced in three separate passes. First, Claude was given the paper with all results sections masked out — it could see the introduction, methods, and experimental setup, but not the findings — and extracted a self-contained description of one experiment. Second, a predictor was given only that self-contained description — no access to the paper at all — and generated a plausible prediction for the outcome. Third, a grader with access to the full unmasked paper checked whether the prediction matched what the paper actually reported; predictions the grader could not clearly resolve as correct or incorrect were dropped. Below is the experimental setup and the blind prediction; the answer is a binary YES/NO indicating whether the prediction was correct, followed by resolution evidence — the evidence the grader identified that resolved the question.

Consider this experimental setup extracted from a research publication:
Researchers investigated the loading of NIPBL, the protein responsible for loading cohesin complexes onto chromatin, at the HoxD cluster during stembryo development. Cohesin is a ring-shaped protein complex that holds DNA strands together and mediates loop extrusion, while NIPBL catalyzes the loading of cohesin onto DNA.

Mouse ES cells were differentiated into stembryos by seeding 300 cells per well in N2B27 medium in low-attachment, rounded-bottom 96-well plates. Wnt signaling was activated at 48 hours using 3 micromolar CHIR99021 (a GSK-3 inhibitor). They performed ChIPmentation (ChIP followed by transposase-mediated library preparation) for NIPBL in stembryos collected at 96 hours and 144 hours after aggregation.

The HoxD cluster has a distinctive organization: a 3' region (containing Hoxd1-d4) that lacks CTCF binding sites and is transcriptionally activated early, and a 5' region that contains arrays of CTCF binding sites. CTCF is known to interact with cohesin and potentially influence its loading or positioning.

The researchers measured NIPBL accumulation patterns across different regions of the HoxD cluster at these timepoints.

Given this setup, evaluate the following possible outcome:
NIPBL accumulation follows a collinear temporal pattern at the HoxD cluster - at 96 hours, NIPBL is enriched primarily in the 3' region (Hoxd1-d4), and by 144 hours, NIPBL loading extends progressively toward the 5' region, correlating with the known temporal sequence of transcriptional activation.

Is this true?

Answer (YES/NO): YES